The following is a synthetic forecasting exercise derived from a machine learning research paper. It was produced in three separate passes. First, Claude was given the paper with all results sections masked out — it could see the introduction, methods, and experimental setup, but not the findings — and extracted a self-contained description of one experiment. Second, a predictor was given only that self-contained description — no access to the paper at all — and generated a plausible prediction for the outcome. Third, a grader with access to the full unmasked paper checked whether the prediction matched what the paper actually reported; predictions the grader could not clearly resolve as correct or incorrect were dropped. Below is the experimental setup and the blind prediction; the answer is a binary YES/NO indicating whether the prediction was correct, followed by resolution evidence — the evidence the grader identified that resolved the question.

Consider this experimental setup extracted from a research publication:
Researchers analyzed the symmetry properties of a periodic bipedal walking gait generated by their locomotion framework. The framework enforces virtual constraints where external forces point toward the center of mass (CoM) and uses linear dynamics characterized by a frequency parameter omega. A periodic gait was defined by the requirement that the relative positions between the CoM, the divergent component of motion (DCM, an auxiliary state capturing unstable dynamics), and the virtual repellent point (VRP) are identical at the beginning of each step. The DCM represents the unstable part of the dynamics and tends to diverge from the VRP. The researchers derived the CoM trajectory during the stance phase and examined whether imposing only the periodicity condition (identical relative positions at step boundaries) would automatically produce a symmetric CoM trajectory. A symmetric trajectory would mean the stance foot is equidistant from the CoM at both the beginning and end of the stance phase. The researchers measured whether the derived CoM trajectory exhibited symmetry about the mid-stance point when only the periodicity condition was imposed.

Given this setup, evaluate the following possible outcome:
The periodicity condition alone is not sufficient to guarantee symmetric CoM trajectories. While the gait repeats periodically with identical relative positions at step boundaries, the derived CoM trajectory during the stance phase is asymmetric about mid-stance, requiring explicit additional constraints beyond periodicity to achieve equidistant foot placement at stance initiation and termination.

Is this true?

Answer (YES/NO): NO